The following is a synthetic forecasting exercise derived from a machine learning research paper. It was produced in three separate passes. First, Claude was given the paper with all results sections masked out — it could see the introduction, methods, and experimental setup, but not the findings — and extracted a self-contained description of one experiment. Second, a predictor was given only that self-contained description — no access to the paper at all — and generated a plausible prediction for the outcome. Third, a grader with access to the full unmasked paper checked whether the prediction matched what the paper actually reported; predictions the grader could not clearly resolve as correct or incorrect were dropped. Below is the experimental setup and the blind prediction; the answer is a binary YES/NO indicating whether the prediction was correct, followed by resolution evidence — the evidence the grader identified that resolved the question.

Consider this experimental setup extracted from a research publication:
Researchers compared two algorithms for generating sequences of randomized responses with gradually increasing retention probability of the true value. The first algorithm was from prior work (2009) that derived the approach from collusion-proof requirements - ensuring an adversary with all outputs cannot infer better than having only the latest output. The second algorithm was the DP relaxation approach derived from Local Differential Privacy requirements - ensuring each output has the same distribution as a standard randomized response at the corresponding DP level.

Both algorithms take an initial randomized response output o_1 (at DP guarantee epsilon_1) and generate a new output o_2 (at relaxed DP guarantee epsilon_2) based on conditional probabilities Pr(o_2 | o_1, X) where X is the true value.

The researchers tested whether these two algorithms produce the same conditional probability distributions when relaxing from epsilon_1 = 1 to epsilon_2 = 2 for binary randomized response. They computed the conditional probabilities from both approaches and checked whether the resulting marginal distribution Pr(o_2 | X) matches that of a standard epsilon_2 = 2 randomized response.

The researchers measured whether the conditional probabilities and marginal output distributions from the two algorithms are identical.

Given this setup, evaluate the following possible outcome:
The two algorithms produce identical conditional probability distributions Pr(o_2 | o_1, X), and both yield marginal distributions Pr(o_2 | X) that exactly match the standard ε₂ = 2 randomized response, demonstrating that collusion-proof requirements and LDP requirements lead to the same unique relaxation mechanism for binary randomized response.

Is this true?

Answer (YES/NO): NO